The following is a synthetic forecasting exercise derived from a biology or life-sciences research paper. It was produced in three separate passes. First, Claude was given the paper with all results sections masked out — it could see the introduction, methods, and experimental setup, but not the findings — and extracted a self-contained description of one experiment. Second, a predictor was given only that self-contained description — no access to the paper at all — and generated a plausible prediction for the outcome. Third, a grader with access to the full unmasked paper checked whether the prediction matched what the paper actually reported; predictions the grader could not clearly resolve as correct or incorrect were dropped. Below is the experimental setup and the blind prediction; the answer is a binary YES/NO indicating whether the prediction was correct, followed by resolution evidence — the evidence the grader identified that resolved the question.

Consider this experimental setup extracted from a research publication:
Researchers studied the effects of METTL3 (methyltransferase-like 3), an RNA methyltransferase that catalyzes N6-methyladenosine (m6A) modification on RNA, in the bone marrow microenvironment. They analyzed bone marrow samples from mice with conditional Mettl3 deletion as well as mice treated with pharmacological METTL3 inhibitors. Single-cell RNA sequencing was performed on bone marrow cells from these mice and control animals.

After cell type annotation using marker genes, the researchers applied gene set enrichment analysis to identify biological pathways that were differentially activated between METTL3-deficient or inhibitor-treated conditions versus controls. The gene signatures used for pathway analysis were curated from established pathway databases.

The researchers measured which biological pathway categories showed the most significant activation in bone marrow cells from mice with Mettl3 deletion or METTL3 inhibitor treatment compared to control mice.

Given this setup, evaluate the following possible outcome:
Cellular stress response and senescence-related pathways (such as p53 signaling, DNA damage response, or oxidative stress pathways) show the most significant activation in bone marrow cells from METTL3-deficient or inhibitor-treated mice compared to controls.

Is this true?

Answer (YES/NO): NO